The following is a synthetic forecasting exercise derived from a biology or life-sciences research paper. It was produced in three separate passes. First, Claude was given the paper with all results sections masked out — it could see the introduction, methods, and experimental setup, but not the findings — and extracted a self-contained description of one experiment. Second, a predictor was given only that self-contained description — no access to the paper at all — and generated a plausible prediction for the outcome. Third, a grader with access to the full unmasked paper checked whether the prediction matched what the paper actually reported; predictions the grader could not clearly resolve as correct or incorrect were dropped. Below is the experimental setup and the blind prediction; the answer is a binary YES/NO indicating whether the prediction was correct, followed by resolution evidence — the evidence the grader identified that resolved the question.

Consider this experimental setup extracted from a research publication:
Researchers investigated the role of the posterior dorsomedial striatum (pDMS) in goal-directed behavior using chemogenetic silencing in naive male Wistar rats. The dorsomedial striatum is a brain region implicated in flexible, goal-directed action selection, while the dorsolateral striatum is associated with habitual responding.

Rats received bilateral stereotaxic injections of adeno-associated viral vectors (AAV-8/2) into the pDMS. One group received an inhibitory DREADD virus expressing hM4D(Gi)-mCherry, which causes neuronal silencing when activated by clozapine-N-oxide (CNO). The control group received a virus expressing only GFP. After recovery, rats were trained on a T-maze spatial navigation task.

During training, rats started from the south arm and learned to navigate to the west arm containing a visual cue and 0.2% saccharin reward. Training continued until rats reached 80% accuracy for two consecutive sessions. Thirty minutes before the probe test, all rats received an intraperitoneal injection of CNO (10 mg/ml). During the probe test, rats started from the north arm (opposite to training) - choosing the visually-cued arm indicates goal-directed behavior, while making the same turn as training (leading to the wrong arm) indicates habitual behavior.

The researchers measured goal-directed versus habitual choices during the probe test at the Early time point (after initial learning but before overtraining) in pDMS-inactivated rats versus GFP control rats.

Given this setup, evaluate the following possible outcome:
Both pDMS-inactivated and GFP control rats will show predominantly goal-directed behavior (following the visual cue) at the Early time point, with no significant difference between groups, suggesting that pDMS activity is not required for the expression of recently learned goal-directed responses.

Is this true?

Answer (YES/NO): NO